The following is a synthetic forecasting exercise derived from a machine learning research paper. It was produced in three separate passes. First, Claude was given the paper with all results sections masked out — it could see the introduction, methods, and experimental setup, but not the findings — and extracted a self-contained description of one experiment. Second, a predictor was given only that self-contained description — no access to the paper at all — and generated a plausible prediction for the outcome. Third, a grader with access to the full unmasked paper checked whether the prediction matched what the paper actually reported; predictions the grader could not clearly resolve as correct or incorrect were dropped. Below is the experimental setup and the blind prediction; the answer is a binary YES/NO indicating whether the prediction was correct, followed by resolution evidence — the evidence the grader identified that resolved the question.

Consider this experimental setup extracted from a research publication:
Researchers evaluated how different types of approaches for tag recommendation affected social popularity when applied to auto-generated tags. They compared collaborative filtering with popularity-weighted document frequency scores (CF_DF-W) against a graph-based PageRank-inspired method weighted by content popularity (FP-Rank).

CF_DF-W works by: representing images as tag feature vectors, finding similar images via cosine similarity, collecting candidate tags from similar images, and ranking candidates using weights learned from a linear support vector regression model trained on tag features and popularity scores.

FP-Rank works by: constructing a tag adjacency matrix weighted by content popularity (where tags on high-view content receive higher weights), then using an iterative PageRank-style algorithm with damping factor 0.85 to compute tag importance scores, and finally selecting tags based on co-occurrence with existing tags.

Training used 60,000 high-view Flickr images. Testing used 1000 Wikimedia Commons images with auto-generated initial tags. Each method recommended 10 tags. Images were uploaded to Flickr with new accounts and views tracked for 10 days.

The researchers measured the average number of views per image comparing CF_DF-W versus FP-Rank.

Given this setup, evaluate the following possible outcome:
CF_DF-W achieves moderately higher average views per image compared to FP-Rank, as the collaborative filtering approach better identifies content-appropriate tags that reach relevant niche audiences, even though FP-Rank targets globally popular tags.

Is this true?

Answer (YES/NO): NO